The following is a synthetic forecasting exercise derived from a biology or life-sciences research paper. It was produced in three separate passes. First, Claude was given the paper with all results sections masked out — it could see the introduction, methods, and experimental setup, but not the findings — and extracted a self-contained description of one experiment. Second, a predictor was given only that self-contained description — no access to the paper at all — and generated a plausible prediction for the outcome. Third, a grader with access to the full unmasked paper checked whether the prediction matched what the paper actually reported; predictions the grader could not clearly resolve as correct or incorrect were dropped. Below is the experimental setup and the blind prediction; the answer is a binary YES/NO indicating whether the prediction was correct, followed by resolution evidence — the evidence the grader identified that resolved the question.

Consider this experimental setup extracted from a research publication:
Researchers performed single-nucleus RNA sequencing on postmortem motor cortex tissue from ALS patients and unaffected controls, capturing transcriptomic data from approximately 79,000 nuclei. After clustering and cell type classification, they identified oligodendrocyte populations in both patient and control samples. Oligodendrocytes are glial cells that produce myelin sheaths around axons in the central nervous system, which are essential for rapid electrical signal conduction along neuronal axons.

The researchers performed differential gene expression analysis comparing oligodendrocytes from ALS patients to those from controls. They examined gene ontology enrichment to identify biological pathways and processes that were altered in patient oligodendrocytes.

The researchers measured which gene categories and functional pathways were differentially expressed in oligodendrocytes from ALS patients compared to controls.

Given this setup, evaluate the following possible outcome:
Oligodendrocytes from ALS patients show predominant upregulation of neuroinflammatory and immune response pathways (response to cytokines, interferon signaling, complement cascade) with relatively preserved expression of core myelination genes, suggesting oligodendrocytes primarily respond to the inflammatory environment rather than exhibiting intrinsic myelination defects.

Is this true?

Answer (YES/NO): NO